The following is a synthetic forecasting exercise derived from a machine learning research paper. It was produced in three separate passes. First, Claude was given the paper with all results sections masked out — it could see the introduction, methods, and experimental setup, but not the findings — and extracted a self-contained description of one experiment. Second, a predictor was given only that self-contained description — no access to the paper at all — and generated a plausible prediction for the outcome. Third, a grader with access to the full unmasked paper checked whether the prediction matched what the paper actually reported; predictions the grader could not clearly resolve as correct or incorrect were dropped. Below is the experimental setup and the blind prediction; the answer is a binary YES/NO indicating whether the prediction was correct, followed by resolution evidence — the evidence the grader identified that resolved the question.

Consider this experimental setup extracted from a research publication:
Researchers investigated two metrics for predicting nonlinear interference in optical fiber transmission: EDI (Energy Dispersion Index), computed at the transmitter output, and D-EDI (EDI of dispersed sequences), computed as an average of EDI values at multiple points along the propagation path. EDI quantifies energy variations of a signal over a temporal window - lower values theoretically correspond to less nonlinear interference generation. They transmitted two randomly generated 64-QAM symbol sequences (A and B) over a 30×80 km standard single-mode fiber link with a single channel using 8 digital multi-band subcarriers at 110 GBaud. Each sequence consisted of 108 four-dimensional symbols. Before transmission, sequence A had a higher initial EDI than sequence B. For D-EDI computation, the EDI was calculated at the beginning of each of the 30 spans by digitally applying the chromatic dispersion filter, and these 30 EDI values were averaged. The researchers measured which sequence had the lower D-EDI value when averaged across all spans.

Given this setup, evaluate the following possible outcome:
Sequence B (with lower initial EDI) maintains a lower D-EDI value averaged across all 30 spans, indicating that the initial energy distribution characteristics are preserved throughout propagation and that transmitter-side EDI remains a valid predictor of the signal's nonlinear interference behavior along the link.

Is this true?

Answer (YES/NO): NO